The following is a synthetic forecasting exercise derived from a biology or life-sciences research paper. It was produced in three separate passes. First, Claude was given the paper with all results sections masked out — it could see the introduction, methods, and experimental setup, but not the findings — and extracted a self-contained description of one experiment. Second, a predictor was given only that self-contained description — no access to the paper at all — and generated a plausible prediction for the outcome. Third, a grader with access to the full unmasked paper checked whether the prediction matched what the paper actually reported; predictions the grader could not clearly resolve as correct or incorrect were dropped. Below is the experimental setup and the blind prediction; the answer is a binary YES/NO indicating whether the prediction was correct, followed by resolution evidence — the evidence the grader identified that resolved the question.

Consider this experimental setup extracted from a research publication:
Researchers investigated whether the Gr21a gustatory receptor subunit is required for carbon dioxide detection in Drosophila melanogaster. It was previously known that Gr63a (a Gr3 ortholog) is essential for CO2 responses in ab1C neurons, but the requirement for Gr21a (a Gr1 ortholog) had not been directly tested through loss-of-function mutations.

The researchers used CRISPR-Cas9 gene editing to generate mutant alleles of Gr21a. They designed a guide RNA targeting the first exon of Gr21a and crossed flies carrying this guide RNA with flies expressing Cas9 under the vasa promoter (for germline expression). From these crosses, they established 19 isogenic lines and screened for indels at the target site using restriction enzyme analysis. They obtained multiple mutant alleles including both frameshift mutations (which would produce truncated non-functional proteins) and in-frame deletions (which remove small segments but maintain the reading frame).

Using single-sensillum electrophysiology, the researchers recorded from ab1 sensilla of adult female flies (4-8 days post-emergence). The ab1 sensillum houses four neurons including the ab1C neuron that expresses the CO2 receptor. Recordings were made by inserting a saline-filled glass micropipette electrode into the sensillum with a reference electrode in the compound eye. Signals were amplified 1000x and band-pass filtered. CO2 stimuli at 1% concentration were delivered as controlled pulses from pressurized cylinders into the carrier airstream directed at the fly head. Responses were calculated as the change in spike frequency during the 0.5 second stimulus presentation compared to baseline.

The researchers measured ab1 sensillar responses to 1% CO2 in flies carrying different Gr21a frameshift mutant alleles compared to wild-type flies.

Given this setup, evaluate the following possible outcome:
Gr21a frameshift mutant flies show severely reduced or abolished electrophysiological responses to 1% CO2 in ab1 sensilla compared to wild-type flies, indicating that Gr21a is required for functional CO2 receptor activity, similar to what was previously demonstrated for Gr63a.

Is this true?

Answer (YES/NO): YES